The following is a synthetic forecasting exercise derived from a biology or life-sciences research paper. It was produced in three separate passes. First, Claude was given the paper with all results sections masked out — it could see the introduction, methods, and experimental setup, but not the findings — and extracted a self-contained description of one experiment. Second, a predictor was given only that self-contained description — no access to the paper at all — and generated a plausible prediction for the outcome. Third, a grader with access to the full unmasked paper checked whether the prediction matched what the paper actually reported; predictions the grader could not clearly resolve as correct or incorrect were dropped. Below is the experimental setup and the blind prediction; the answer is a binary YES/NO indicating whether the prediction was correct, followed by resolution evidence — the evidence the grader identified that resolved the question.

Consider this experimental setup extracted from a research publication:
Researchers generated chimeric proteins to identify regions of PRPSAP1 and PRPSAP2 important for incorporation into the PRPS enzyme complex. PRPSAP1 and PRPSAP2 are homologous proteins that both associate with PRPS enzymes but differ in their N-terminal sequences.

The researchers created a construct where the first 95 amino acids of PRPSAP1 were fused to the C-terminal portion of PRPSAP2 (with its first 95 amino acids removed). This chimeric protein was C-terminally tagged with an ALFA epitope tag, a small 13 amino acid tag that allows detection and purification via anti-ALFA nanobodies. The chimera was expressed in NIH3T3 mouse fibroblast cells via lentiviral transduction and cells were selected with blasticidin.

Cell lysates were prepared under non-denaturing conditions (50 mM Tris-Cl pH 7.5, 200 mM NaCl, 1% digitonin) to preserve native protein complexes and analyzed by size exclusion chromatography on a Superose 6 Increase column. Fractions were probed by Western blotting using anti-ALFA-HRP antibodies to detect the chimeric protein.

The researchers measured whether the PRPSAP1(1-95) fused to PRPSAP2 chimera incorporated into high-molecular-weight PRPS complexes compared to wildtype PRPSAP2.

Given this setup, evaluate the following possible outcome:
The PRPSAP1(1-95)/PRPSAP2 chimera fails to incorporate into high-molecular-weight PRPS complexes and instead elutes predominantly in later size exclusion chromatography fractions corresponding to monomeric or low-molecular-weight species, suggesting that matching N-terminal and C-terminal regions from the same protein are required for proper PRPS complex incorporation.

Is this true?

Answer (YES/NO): NO